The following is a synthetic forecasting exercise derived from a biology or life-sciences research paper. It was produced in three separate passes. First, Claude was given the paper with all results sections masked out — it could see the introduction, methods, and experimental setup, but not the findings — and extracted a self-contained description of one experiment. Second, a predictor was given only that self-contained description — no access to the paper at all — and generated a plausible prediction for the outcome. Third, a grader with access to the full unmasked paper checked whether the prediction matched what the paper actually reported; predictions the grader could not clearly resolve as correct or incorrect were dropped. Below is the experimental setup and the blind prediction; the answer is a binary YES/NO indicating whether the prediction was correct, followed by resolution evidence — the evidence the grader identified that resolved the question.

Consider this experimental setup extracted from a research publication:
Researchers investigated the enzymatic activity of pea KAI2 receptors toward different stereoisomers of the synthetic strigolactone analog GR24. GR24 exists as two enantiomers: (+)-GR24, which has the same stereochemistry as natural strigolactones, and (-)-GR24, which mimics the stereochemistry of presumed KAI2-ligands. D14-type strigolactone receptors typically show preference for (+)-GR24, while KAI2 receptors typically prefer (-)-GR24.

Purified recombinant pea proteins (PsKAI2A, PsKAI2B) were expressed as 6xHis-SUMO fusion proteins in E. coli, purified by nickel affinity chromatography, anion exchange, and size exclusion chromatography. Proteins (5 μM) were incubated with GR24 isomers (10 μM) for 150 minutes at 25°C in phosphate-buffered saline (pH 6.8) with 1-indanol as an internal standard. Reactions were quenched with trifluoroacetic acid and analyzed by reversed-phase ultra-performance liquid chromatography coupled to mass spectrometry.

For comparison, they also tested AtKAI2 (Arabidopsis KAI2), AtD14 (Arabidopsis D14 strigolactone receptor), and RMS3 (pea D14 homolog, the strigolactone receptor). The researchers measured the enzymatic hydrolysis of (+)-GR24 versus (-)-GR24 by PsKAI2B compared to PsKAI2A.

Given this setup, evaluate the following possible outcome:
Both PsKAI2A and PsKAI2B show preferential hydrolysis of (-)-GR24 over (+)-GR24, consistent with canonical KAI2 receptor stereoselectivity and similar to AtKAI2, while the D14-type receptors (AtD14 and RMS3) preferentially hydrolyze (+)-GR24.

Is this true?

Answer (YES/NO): NO